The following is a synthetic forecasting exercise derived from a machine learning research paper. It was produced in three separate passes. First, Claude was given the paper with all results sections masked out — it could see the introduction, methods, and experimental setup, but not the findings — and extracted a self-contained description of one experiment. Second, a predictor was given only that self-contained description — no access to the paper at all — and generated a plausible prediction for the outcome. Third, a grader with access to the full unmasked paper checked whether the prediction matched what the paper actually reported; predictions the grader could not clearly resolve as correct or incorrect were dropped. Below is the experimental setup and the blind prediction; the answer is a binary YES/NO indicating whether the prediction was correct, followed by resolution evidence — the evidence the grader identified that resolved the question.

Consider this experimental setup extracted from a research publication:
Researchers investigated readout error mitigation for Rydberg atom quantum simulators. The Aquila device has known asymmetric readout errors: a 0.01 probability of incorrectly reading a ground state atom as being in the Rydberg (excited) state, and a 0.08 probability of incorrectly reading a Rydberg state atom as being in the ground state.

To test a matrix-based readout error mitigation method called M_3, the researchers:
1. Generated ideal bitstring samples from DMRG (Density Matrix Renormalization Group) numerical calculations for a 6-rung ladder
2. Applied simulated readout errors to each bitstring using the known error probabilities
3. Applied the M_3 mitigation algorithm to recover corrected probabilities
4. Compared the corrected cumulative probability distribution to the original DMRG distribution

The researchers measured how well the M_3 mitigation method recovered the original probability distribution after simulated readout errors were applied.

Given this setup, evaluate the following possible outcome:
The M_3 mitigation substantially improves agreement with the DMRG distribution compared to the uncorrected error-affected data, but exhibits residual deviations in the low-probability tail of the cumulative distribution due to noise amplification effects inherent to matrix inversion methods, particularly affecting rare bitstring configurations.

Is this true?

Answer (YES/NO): NO